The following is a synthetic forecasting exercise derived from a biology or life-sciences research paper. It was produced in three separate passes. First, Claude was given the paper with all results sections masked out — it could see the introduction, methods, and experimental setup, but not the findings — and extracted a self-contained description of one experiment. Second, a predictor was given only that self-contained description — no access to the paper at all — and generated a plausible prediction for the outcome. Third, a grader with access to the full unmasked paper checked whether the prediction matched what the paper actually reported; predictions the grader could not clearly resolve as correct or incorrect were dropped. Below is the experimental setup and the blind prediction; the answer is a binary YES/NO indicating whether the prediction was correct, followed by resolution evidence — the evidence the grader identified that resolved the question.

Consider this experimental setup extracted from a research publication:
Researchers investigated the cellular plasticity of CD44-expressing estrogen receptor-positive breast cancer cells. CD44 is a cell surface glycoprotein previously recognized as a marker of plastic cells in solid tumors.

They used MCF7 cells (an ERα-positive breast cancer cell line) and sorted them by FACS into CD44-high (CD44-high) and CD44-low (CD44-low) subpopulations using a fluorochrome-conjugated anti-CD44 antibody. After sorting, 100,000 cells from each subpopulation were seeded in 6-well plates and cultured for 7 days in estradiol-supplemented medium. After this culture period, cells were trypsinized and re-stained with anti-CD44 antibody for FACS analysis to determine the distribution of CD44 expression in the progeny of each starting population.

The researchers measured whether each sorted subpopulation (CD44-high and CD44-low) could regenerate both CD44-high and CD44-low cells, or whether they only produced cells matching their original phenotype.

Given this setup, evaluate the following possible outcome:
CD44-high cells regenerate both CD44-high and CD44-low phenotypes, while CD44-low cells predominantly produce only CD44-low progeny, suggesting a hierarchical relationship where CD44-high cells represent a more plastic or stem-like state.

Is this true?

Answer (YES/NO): YES